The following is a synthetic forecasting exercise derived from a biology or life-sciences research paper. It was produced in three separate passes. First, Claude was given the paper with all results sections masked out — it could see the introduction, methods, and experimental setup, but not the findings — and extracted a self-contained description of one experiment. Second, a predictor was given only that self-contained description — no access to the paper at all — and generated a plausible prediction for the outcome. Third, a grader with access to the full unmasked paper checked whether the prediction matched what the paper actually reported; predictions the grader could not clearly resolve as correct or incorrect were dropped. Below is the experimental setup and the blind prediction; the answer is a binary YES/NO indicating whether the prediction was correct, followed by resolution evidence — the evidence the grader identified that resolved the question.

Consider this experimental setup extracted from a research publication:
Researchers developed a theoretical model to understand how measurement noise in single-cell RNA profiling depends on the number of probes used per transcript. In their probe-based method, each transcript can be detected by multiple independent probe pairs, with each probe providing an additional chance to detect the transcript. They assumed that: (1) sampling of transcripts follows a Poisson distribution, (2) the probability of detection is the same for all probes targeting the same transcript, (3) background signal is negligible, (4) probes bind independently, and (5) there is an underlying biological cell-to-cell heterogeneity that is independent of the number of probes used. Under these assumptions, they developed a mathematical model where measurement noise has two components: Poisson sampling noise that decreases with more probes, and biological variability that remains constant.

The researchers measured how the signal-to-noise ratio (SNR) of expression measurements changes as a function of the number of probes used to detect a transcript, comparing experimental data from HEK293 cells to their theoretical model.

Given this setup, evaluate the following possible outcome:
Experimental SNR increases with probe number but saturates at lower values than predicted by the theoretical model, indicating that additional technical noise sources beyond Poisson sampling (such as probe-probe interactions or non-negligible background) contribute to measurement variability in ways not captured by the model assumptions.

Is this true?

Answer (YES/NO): NO